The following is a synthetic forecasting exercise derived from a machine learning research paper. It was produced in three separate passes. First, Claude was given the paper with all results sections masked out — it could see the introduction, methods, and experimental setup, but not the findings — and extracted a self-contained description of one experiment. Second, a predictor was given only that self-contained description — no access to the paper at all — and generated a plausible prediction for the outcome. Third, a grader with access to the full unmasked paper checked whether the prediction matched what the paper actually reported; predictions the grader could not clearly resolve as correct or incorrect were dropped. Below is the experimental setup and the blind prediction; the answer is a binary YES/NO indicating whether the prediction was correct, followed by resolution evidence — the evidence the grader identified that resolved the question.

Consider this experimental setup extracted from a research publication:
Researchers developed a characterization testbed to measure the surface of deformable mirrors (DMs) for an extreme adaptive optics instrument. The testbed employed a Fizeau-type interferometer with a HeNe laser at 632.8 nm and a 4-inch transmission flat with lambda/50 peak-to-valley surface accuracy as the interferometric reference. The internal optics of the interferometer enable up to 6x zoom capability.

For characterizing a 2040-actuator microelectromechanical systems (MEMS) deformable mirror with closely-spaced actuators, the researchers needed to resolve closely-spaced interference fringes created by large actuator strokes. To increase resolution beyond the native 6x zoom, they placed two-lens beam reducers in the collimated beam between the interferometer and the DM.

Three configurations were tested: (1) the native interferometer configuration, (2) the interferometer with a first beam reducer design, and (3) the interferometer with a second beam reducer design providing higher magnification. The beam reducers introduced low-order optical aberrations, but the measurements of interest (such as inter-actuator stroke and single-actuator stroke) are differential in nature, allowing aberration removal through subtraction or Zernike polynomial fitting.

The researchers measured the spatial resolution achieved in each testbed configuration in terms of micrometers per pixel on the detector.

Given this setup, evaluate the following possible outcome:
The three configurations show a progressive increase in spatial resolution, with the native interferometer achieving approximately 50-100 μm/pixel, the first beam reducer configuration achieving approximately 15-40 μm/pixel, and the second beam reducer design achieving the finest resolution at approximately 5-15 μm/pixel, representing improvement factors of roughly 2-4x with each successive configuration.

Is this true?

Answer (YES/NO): NO